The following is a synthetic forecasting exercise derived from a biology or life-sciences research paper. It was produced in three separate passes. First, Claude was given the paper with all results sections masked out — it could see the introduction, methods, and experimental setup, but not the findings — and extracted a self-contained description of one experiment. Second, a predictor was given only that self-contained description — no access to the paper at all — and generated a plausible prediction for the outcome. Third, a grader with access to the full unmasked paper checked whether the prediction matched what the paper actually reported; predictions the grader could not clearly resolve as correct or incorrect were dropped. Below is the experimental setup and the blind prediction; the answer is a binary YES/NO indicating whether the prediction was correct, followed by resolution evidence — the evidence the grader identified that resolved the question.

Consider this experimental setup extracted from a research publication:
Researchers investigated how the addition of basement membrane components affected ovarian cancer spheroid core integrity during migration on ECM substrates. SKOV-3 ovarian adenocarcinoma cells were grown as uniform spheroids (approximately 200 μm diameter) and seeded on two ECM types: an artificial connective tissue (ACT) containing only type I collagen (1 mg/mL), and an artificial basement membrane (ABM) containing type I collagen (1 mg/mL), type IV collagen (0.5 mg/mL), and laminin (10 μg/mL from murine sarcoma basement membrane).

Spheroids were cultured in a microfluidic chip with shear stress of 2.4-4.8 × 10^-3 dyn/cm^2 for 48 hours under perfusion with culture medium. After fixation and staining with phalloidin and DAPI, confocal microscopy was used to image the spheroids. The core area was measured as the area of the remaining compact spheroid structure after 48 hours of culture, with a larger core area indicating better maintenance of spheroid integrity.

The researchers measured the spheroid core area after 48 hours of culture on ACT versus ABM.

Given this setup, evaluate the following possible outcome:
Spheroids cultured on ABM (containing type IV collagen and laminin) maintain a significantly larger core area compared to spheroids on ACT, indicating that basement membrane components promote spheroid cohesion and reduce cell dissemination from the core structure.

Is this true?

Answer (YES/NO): YES